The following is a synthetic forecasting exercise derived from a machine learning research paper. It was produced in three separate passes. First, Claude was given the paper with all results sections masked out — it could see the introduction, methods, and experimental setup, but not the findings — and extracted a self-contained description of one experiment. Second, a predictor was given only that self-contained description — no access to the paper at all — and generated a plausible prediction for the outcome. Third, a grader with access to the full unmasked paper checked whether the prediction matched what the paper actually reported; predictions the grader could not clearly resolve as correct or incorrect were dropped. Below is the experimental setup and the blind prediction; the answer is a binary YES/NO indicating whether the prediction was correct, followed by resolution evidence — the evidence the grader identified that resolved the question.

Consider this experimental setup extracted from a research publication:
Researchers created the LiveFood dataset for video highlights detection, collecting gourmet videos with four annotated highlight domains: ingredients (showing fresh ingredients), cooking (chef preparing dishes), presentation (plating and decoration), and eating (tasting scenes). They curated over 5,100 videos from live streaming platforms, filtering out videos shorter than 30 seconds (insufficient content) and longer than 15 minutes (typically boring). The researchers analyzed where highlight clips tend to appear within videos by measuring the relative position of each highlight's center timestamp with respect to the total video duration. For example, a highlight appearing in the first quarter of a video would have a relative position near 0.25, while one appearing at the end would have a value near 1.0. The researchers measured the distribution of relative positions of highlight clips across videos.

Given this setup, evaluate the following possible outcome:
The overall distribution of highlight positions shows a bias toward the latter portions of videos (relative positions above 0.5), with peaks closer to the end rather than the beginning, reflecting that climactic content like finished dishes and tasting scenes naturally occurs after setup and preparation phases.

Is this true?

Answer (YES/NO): NO